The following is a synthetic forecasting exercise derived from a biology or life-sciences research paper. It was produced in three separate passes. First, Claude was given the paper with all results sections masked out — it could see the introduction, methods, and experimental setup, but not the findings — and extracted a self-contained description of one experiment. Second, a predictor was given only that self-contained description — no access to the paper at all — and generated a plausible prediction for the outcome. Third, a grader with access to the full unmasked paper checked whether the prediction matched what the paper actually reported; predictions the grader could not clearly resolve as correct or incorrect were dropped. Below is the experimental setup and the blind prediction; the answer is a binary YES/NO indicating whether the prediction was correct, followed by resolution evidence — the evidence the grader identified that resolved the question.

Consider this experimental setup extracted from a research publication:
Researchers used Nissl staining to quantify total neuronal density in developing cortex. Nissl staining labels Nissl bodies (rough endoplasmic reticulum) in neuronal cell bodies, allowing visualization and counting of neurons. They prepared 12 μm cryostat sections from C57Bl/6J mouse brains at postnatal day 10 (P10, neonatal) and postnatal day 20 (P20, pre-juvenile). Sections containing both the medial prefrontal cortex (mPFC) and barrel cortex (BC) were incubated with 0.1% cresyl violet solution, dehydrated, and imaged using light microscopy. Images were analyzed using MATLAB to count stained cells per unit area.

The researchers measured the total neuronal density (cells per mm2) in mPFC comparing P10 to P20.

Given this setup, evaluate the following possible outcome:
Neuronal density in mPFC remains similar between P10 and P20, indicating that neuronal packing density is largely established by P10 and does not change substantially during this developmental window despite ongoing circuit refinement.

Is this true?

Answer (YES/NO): NO